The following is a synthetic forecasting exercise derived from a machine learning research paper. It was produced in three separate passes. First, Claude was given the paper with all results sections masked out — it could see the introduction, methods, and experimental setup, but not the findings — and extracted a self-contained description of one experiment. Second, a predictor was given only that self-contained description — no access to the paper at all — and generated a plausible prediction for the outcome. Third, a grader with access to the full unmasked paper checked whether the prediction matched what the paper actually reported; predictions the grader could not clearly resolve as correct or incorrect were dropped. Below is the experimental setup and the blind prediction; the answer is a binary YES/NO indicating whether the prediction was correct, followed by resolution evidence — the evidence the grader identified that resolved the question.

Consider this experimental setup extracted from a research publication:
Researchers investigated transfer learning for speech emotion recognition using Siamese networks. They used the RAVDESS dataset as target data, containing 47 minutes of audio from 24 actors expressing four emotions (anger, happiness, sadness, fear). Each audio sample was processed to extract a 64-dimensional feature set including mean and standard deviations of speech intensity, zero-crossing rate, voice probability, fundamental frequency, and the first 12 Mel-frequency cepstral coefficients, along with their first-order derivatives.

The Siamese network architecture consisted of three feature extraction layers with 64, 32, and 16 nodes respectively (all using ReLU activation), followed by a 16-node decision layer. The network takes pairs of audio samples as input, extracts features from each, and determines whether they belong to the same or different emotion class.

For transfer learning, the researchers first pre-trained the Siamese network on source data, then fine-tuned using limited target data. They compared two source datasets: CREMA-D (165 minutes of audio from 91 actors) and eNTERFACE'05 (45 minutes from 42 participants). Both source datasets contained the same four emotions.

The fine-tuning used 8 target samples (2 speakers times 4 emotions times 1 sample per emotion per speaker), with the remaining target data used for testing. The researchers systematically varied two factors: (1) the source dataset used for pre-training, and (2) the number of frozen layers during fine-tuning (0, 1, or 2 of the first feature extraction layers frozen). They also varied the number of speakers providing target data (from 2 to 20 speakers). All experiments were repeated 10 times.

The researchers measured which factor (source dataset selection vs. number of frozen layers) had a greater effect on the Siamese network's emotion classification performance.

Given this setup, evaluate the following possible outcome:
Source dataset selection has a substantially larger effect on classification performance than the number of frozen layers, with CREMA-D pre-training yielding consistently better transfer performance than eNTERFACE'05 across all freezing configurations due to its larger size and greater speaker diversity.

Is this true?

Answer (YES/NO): NO